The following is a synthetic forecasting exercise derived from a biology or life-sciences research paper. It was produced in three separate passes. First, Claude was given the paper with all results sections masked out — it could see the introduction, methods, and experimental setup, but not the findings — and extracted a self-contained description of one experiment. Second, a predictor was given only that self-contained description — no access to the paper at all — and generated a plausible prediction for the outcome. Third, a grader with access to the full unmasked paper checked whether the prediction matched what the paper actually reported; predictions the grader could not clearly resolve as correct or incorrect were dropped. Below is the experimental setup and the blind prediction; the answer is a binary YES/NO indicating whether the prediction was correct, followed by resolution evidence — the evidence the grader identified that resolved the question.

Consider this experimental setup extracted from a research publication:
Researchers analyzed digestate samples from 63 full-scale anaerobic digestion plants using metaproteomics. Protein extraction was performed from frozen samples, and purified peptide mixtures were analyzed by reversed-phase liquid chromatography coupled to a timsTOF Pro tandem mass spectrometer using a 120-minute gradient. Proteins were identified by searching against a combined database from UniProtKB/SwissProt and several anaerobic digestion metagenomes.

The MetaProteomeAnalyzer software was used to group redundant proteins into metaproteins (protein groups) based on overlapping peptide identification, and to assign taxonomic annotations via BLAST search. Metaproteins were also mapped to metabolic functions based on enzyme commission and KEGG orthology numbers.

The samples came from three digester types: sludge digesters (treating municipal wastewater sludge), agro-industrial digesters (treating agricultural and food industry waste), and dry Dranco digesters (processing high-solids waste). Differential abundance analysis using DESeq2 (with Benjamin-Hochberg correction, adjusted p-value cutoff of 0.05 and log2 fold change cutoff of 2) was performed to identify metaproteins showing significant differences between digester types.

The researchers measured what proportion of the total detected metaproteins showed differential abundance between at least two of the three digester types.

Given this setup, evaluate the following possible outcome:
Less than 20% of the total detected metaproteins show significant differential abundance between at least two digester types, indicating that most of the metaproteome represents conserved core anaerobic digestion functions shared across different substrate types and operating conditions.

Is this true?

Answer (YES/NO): NO